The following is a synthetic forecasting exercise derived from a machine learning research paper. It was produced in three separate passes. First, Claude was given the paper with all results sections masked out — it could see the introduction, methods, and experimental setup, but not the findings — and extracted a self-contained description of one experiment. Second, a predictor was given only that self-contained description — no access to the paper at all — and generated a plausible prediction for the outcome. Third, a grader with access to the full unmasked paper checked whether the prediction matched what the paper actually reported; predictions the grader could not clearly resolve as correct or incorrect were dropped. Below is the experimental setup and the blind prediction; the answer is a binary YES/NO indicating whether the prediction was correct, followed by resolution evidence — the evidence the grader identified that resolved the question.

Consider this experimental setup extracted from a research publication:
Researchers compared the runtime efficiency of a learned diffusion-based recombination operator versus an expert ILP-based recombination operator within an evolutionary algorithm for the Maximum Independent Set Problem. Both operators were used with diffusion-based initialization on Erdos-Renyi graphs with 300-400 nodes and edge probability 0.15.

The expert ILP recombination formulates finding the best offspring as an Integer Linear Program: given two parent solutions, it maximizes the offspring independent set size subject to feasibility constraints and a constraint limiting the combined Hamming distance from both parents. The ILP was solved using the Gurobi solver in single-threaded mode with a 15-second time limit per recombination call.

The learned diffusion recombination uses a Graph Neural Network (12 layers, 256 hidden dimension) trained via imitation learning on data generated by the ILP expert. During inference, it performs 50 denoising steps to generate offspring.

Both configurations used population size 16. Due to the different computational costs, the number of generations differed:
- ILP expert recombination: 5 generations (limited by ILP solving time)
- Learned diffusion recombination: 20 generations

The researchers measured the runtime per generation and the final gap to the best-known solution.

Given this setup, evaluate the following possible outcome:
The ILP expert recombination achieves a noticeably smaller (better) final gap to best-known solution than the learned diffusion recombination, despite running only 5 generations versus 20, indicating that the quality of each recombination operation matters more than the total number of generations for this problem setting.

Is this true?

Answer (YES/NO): NO